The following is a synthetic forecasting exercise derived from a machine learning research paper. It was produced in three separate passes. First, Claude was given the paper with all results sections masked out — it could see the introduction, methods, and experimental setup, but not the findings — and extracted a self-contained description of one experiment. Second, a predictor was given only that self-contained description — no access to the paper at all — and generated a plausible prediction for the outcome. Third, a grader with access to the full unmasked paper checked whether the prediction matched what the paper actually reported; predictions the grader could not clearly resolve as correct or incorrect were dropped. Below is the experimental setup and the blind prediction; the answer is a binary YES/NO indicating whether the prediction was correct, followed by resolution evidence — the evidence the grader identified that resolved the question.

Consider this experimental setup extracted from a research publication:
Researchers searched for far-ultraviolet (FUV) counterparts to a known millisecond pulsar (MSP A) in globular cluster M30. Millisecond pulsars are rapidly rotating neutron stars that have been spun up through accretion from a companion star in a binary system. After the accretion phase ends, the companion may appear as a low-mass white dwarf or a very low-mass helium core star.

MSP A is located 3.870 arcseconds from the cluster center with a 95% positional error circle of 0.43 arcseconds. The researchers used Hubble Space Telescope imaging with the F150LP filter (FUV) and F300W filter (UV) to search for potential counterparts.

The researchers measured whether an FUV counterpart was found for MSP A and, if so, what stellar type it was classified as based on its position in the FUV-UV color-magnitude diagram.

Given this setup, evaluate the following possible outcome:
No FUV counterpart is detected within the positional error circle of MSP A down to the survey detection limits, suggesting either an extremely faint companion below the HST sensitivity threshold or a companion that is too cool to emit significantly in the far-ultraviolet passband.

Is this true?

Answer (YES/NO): NO